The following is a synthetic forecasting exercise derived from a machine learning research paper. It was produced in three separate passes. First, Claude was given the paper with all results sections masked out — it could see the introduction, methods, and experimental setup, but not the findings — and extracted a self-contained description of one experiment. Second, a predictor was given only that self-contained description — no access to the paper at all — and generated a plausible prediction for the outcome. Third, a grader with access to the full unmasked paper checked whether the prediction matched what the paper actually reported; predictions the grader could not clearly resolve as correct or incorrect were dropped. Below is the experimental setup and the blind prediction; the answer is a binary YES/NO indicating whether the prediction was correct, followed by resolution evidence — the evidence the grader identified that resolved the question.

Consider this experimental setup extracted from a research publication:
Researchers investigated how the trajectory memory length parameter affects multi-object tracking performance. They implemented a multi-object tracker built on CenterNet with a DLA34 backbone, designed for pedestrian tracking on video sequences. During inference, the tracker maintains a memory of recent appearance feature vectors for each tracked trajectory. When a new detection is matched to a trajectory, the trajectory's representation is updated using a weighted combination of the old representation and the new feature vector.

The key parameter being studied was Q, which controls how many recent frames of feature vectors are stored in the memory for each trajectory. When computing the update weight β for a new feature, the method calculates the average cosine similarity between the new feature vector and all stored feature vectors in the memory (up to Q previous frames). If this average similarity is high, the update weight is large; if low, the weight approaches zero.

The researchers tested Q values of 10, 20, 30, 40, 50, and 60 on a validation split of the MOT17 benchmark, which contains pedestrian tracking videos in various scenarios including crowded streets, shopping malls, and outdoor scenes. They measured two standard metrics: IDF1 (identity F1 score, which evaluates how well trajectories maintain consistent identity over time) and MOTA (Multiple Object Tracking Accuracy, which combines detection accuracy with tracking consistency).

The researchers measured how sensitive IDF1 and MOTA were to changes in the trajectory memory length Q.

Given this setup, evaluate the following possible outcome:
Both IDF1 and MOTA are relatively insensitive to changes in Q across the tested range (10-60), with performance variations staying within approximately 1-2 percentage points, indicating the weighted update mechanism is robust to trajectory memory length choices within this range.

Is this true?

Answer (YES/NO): NO